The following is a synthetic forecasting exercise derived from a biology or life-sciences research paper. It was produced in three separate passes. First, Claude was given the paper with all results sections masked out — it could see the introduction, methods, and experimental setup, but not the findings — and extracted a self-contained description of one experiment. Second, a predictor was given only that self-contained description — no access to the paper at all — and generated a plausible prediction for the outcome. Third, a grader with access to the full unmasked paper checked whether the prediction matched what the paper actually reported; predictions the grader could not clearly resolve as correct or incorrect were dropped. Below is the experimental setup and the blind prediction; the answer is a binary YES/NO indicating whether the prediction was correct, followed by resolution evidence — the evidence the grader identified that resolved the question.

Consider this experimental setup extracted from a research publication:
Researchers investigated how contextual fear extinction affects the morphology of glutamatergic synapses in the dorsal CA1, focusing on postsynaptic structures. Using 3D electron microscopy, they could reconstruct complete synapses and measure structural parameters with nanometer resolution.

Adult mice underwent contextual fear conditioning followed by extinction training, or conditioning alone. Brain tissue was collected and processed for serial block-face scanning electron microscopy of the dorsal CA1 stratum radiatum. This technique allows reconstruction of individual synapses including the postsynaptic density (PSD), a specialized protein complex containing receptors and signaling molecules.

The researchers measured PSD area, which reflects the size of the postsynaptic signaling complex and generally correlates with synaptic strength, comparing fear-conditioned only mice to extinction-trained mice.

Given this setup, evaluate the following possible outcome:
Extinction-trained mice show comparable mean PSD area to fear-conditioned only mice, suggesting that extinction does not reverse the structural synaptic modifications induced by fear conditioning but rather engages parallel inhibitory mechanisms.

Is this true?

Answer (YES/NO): NO